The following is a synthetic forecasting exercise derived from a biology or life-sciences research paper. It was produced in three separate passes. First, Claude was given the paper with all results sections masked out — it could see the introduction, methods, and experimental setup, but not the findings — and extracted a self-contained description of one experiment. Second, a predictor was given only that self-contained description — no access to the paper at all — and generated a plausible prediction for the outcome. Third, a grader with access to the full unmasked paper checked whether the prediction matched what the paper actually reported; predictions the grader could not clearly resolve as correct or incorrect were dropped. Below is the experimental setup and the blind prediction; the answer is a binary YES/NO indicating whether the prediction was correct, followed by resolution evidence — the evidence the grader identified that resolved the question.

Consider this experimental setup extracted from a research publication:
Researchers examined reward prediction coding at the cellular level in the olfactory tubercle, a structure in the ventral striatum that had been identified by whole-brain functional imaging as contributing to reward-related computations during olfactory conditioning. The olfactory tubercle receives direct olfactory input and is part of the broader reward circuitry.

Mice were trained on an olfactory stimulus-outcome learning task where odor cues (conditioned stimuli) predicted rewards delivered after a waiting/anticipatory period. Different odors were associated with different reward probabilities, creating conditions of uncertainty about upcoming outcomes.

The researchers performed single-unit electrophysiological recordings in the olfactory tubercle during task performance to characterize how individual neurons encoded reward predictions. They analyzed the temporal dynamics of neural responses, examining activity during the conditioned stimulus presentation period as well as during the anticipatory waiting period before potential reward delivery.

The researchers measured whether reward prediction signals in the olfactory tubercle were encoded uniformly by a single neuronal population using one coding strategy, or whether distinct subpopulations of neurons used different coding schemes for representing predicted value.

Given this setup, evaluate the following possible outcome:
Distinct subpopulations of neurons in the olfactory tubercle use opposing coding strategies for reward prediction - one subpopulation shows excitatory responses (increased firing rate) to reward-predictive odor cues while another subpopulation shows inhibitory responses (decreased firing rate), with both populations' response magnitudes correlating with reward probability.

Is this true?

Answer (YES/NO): NO